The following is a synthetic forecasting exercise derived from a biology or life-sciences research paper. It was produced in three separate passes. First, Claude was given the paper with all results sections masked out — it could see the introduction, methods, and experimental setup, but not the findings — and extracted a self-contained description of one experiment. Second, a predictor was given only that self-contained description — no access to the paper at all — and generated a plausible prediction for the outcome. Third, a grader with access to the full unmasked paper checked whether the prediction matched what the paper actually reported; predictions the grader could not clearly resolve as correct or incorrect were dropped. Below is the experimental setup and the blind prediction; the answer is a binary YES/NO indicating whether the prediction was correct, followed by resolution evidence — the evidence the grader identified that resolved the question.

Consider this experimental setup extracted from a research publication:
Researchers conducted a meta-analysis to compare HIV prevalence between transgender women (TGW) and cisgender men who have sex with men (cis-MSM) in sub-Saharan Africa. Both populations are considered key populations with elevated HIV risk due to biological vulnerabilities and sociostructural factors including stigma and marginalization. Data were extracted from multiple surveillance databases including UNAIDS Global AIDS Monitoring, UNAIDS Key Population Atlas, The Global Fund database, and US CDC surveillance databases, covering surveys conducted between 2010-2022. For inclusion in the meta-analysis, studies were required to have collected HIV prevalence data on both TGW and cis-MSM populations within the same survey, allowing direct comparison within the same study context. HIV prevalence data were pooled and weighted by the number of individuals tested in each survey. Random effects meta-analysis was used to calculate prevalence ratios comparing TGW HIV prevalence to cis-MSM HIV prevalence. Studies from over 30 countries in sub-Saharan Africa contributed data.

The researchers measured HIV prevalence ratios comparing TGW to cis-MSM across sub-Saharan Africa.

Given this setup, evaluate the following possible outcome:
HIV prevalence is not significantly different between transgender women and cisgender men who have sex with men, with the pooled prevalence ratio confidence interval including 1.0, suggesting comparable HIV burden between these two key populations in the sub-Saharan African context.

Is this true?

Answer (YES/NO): NO